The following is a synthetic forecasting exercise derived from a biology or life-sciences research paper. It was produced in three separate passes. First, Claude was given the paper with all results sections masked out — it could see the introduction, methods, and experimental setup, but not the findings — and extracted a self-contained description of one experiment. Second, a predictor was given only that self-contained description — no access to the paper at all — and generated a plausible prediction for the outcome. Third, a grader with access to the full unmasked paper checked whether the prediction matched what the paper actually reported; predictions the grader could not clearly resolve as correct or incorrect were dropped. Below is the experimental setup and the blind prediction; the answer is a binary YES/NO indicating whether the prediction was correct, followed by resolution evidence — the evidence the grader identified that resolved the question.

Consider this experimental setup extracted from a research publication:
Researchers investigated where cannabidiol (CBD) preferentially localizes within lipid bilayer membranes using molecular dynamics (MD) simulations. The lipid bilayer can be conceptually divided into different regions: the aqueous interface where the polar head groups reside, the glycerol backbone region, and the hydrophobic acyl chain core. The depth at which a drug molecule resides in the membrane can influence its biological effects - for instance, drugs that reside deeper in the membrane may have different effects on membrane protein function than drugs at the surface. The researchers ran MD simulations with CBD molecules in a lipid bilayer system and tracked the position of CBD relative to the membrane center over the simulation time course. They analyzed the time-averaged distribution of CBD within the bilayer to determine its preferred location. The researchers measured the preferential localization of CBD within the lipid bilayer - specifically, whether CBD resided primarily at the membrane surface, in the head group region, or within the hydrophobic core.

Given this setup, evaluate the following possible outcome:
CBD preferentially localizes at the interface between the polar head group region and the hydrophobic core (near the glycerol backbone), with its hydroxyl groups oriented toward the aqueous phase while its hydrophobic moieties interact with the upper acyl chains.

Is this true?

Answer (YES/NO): YES